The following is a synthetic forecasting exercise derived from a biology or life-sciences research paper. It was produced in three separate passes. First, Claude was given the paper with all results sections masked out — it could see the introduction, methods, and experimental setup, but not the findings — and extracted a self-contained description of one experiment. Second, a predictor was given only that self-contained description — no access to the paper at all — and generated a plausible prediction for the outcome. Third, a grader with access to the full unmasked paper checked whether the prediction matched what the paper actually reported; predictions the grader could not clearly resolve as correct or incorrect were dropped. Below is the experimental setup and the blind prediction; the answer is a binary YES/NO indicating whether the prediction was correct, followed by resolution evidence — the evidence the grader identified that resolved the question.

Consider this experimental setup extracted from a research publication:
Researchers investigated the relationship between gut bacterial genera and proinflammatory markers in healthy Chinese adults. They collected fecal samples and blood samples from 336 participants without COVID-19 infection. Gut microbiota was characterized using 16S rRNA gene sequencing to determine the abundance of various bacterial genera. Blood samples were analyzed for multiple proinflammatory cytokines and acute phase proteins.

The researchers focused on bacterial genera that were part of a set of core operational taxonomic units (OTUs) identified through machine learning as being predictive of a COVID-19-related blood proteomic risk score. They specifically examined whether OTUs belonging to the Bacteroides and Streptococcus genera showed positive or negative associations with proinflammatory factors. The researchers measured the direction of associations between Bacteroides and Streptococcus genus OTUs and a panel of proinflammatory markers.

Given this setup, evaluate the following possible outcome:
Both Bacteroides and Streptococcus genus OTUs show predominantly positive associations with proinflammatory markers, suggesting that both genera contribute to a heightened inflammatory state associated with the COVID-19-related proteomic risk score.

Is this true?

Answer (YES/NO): NO